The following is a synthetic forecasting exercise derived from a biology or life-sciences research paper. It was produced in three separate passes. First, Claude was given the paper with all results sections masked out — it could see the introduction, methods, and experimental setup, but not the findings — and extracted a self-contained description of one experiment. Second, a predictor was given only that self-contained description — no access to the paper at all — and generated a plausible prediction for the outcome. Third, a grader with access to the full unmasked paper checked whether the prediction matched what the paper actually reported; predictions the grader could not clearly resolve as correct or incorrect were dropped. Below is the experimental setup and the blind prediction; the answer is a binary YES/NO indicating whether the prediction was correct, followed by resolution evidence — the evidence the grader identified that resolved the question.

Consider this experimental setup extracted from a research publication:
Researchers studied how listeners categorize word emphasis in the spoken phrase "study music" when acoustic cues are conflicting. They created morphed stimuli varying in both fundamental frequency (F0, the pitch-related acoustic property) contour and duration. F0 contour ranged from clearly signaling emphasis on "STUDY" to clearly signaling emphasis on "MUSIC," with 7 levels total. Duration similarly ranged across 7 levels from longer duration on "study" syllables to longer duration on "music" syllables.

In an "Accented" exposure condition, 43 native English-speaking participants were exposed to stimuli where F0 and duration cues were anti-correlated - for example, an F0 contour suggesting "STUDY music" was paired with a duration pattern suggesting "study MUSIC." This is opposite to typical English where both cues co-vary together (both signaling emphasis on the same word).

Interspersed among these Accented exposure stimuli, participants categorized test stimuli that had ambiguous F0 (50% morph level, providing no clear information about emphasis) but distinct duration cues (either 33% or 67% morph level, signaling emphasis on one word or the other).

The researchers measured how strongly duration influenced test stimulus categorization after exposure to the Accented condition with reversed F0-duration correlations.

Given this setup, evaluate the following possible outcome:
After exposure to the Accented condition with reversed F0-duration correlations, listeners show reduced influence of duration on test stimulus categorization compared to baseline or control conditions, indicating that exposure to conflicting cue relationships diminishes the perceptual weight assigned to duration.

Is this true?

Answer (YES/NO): YES